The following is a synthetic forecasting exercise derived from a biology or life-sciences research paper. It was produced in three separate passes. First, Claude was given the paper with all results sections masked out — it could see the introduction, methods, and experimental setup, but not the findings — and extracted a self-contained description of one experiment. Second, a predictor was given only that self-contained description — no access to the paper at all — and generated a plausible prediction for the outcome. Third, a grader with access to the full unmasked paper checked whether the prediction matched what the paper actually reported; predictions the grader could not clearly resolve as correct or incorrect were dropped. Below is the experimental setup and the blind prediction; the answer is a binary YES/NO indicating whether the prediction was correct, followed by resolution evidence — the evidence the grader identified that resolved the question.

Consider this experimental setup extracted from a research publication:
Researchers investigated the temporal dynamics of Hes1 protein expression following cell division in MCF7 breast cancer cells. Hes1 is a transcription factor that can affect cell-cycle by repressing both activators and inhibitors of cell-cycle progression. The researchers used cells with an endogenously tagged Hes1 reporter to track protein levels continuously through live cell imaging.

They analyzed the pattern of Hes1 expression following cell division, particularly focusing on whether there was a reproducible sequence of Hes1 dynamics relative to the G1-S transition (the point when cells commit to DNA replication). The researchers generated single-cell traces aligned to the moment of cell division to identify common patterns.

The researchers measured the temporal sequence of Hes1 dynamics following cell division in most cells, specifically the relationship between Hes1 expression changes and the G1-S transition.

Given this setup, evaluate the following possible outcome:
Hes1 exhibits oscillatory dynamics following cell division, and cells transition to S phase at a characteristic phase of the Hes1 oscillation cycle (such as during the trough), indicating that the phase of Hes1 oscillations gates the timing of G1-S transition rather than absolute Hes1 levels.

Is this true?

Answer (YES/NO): YES